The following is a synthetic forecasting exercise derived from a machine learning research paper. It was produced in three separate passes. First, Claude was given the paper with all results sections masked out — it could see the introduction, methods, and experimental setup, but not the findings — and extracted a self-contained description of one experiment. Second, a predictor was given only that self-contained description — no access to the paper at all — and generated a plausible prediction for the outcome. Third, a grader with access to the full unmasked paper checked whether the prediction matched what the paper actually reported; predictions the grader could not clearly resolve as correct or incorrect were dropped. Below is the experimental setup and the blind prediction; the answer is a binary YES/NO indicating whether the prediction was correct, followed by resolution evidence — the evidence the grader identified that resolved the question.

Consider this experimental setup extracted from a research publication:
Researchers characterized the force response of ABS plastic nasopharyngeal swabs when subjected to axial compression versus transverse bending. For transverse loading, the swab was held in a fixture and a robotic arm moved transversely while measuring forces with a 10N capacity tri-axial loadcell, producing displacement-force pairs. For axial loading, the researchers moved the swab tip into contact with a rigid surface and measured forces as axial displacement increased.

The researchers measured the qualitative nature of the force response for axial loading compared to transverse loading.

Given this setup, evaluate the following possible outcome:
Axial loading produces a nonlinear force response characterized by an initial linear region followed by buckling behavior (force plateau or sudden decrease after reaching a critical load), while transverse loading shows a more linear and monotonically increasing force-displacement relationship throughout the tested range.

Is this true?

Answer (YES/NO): NO